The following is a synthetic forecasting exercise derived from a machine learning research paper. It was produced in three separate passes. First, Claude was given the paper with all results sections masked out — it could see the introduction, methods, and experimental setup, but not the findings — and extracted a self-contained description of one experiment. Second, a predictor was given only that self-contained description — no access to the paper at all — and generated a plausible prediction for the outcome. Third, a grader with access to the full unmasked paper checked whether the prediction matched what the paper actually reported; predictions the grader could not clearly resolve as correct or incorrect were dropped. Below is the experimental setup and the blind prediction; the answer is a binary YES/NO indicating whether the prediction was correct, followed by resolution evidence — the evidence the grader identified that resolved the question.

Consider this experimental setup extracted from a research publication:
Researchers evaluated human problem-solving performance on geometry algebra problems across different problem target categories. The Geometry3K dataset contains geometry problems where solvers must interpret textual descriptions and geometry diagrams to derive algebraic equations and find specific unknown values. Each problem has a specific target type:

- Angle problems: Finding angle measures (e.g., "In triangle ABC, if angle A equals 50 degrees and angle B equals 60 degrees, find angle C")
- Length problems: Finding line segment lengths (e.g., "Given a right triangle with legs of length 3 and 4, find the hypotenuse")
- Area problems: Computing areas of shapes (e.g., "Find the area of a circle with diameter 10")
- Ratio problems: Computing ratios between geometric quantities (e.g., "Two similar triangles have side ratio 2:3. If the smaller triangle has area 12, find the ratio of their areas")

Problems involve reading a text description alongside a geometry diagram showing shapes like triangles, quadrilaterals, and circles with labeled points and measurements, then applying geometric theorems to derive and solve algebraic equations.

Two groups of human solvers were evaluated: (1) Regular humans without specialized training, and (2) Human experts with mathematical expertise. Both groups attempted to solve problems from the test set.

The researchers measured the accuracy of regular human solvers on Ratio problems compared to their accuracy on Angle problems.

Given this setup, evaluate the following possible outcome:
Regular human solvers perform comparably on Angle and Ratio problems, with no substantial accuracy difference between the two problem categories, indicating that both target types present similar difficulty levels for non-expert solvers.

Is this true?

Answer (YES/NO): NO